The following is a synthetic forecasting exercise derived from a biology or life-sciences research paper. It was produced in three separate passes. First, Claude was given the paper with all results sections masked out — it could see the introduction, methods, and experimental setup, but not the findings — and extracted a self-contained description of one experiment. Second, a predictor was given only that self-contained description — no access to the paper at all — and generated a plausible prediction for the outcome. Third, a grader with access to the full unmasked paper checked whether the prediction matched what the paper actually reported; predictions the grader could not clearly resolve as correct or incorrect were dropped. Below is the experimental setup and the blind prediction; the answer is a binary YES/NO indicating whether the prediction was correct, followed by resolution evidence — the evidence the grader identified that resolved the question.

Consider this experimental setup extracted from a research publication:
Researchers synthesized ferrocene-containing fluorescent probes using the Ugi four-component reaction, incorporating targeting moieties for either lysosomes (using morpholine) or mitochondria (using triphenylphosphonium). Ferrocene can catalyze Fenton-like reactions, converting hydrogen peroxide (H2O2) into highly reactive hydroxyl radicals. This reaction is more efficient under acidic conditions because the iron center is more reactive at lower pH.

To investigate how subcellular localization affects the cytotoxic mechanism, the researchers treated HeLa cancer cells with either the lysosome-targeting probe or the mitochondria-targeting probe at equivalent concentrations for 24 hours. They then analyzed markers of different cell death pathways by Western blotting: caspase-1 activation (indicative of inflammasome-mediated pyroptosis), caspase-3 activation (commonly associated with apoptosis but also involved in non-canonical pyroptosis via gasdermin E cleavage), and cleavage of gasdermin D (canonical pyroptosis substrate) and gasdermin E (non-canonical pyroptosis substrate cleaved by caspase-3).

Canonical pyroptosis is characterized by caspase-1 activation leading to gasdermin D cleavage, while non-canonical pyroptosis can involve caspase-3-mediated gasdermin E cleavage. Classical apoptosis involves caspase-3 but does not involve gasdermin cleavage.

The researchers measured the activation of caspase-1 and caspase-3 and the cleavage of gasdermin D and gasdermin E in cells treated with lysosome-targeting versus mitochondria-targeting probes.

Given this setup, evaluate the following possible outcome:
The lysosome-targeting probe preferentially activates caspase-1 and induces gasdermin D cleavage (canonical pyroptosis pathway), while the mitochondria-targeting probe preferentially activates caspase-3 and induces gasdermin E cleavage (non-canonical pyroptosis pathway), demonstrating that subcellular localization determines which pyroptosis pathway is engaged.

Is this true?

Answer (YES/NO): NO